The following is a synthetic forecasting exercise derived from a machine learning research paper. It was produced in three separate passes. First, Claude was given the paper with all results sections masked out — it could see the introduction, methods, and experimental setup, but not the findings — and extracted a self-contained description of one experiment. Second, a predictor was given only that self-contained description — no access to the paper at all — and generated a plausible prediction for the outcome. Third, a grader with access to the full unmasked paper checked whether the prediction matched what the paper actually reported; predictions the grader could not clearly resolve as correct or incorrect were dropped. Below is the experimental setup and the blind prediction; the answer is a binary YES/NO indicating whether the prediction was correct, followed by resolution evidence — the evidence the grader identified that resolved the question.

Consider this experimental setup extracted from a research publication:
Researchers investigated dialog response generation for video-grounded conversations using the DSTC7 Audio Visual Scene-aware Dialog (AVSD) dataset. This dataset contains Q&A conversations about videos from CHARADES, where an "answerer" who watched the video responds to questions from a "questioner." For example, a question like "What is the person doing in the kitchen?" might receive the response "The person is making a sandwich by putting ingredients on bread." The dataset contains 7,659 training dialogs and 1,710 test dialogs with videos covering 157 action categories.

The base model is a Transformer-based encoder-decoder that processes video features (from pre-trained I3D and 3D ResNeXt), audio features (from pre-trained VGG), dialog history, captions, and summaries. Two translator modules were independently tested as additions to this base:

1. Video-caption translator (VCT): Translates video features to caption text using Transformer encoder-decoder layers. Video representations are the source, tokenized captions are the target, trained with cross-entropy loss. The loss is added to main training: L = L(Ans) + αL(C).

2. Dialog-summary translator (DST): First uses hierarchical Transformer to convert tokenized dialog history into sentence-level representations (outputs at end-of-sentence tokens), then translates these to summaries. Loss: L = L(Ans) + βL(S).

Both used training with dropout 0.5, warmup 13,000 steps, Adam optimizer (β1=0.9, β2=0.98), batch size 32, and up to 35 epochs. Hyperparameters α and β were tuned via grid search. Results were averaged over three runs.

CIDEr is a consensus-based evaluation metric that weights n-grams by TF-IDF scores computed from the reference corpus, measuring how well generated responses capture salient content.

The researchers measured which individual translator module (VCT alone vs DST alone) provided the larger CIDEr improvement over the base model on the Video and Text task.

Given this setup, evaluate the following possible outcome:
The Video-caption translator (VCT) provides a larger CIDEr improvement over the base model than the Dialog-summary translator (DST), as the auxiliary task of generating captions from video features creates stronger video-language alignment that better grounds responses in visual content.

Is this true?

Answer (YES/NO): NO